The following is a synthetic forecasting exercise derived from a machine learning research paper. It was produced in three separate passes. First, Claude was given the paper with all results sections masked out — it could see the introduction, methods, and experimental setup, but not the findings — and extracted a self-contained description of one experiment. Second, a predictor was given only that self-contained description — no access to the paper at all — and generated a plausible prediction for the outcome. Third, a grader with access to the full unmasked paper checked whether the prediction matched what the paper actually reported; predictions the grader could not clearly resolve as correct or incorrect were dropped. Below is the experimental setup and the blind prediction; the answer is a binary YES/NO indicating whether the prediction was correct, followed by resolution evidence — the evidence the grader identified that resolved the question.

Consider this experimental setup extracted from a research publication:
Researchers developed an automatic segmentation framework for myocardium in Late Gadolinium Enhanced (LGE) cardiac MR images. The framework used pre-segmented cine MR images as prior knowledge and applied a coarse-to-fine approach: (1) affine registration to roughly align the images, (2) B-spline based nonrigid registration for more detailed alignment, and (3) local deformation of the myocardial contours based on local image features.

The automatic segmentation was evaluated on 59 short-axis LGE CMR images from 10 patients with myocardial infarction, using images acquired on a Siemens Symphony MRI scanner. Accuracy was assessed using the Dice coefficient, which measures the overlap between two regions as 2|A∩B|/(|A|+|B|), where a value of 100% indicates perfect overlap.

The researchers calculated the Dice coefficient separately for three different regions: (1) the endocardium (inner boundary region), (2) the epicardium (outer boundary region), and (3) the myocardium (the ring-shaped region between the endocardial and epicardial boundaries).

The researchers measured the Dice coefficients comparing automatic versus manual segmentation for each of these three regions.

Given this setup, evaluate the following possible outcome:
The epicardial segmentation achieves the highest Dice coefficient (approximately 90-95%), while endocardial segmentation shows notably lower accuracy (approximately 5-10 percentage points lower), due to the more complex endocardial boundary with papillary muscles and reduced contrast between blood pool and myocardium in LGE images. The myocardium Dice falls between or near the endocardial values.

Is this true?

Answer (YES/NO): NO